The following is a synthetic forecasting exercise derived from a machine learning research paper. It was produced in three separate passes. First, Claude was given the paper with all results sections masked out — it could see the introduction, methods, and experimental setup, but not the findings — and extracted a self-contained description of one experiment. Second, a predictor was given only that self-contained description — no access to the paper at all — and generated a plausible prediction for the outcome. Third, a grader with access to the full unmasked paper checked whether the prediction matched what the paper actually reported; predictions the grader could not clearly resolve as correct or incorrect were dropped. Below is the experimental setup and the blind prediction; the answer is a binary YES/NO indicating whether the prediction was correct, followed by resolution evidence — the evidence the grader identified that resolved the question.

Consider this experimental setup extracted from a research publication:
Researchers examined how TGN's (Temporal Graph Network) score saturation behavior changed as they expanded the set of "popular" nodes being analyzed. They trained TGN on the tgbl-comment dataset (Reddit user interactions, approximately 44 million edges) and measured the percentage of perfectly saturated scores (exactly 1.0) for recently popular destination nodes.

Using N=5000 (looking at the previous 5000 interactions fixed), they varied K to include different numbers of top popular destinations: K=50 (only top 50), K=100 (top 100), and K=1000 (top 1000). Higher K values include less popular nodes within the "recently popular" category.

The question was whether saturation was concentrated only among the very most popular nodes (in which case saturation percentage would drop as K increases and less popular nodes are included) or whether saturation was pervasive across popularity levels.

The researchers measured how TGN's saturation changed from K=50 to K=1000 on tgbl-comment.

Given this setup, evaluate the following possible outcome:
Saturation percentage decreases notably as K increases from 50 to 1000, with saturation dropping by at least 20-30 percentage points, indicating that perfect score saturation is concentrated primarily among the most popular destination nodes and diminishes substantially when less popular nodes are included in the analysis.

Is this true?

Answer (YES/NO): NO